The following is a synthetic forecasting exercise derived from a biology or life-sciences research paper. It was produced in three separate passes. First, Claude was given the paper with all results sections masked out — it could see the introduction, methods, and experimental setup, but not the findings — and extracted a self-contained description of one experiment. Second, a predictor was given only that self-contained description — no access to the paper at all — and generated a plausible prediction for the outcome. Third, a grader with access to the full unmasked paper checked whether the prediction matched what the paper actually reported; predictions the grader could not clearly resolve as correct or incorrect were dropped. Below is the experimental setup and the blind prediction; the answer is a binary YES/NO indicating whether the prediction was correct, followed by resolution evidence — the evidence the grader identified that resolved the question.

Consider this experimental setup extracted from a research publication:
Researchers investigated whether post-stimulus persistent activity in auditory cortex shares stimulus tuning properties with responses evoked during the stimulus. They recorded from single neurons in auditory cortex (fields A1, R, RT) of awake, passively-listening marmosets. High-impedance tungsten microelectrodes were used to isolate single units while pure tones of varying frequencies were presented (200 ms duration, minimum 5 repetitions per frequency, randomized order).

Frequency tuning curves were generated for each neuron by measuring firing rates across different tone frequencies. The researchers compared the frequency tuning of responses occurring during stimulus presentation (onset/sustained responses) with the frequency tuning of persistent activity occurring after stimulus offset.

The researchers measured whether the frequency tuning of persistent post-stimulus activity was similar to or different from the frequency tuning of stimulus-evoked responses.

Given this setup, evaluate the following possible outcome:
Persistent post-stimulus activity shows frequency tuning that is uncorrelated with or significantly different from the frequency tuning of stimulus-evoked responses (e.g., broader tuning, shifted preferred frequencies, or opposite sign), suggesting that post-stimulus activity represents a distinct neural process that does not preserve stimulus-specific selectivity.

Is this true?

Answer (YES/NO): NO